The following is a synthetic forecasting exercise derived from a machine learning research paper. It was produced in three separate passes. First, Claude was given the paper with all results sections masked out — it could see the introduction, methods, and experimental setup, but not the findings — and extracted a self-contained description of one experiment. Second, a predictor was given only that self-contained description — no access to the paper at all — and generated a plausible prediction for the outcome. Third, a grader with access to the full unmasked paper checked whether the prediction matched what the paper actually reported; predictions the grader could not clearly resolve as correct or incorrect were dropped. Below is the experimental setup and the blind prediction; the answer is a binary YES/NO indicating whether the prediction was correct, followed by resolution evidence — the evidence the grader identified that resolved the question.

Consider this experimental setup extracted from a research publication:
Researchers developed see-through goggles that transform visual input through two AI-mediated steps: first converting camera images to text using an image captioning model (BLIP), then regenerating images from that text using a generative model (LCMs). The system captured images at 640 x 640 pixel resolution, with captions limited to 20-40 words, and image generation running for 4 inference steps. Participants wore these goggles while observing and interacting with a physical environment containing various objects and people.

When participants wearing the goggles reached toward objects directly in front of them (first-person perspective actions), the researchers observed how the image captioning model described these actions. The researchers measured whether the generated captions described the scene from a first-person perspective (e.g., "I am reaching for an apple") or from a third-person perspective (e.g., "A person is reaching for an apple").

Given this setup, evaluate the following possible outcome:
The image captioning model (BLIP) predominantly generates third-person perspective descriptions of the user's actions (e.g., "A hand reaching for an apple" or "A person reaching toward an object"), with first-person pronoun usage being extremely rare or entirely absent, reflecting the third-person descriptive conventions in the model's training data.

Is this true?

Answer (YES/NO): YES